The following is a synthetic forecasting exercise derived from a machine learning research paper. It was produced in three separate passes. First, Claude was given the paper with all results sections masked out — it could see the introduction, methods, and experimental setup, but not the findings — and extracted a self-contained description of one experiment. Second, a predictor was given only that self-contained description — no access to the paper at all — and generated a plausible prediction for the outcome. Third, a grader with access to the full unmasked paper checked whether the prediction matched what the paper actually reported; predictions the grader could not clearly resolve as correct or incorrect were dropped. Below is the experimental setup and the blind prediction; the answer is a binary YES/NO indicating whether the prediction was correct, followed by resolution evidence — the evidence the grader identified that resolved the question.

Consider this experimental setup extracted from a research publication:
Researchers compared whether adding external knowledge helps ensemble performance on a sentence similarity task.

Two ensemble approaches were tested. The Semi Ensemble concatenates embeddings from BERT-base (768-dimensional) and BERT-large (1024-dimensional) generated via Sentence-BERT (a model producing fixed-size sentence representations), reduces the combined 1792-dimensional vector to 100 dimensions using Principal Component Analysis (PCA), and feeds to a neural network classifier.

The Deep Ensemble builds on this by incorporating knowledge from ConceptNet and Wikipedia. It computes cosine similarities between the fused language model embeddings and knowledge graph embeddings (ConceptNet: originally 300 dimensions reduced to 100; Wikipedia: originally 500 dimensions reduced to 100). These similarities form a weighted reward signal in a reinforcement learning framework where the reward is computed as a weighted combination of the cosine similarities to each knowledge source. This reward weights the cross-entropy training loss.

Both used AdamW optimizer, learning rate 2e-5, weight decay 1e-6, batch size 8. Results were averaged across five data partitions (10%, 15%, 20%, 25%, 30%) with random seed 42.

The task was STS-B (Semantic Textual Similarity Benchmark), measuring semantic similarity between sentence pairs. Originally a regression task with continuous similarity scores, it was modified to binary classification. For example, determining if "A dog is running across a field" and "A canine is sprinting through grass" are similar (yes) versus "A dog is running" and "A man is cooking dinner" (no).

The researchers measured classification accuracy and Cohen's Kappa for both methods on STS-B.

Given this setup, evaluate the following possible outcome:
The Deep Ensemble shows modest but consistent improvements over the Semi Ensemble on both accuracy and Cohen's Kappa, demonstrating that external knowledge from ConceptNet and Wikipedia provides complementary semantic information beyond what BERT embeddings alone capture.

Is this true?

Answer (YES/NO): NO